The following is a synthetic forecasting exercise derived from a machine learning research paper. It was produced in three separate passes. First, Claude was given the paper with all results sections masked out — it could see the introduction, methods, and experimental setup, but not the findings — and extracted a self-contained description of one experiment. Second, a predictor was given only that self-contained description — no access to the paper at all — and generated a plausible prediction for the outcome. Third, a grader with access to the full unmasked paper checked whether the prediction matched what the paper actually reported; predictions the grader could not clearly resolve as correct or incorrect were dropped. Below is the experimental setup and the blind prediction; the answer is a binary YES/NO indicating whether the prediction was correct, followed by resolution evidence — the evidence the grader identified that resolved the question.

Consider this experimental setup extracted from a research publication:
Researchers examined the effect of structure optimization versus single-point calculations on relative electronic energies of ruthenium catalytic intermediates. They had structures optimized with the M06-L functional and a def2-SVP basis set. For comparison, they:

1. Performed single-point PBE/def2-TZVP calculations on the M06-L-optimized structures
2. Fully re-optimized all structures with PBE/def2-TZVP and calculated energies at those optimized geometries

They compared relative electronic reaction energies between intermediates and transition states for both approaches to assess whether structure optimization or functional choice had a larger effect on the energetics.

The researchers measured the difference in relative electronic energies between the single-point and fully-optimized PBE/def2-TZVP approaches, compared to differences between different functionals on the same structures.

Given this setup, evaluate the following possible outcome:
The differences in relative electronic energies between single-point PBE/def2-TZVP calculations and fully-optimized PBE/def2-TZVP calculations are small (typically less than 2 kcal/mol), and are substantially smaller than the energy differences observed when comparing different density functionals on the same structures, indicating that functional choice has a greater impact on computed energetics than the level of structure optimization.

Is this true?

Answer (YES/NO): YES